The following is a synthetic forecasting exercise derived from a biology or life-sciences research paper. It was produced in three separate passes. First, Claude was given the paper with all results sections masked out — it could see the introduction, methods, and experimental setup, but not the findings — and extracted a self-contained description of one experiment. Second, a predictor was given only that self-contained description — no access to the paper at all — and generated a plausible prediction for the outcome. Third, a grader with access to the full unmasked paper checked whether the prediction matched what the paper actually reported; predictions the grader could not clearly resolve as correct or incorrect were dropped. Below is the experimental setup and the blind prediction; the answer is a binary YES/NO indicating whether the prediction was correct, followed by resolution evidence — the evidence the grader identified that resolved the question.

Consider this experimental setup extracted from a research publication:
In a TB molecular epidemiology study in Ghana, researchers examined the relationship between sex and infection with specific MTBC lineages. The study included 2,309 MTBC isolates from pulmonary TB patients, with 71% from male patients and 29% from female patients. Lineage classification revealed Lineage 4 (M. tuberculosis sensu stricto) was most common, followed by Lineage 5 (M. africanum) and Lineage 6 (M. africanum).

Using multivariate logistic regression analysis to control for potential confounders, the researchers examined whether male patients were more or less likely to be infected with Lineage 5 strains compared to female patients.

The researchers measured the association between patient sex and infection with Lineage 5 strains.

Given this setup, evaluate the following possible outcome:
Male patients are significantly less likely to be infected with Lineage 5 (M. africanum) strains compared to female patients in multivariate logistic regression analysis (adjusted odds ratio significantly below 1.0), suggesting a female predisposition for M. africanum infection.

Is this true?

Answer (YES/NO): YES